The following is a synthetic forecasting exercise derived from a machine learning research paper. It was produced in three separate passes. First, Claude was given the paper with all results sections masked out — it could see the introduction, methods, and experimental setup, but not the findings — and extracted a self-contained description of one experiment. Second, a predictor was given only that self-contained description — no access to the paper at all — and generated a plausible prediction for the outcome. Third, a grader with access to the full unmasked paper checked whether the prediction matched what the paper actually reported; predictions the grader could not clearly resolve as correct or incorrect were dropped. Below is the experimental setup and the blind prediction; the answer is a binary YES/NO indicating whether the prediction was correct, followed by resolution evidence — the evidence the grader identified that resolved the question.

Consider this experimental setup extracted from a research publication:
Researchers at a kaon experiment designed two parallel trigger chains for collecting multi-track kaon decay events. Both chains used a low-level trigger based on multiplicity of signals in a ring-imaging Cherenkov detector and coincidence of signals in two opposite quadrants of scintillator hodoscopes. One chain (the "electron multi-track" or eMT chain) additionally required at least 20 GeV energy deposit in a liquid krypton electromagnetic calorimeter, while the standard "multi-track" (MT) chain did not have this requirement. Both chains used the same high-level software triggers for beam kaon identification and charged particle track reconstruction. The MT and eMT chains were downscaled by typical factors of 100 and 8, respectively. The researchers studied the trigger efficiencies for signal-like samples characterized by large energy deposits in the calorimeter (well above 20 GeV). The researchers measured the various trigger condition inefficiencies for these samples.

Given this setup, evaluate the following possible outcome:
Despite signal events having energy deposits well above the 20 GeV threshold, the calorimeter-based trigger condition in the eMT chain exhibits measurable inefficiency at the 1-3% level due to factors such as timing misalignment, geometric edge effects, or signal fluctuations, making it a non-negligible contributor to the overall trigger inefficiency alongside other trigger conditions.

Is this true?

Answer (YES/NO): NO